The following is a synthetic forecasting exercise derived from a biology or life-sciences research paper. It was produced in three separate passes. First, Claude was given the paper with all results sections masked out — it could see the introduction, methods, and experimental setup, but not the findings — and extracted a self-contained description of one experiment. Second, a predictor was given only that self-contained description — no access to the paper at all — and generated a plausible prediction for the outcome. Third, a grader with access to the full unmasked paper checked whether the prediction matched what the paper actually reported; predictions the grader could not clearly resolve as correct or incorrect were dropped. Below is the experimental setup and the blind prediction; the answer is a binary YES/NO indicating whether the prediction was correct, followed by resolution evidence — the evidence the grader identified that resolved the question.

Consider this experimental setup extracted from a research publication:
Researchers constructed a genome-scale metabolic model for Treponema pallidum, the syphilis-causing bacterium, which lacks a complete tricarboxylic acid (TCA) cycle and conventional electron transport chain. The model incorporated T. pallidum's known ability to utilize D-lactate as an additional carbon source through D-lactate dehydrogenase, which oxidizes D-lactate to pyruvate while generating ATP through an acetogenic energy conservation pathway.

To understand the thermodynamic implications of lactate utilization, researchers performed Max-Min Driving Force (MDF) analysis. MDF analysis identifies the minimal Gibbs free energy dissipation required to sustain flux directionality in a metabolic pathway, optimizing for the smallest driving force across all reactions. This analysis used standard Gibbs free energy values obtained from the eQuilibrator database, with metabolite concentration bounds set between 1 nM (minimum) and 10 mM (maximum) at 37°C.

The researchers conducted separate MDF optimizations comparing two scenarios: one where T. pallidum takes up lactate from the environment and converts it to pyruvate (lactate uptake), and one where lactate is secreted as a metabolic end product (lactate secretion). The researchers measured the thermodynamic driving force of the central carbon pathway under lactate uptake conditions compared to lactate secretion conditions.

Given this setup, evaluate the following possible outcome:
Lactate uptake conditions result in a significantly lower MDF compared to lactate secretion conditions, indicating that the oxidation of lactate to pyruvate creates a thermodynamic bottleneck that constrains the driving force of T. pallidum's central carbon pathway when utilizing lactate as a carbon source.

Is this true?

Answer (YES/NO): YES